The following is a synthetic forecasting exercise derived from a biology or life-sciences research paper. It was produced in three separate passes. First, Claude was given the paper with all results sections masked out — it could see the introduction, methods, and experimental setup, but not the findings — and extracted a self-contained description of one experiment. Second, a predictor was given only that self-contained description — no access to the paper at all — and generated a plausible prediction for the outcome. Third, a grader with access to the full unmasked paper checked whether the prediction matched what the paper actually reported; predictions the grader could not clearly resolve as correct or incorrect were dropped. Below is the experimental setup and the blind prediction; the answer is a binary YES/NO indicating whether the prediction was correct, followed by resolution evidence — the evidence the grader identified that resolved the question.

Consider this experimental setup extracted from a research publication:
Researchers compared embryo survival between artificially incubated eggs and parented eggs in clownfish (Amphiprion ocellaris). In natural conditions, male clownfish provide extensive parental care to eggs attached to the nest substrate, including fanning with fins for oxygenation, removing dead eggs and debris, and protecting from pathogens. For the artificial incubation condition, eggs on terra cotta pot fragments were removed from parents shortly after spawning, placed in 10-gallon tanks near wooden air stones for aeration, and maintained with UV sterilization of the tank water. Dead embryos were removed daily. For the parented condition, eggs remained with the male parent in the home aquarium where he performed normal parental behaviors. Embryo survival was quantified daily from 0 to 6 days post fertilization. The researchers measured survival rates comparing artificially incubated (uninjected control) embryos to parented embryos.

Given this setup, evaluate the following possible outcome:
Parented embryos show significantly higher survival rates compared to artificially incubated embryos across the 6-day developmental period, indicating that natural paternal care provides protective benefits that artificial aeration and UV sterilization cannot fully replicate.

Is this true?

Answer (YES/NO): YES